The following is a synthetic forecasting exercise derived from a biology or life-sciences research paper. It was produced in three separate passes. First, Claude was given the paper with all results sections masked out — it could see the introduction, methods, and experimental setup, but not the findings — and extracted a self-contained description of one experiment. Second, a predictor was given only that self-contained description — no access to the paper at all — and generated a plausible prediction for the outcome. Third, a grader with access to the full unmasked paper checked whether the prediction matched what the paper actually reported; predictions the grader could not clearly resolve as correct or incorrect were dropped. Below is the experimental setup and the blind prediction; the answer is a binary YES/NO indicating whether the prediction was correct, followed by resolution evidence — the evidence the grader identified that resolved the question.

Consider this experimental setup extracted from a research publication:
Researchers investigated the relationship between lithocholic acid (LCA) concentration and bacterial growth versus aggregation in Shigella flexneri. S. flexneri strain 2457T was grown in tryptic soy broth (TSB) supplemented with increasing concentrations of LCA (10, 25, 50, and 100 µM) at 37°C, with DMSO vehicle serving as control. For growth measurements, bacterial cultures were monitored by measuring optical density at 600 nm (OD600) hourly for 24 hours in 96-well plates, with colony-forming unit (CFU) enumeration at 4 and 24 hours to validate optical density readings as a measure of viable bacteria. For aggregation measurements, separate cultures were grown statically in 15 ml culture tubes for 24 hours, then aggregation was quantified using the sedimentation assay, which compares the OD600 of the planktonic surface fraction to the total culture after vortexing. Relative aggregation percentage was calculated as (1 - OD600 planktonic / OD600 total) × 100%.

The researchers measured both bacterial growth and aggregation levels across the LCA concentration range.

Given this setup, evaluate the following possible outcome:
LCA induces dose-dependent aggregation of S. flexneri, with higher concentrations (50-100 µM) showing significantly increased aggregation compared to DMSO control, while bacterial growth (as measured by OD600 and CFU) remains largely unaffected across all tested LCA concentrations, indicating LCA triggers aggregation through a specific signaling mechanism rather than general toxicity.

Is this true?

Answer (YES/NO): NO